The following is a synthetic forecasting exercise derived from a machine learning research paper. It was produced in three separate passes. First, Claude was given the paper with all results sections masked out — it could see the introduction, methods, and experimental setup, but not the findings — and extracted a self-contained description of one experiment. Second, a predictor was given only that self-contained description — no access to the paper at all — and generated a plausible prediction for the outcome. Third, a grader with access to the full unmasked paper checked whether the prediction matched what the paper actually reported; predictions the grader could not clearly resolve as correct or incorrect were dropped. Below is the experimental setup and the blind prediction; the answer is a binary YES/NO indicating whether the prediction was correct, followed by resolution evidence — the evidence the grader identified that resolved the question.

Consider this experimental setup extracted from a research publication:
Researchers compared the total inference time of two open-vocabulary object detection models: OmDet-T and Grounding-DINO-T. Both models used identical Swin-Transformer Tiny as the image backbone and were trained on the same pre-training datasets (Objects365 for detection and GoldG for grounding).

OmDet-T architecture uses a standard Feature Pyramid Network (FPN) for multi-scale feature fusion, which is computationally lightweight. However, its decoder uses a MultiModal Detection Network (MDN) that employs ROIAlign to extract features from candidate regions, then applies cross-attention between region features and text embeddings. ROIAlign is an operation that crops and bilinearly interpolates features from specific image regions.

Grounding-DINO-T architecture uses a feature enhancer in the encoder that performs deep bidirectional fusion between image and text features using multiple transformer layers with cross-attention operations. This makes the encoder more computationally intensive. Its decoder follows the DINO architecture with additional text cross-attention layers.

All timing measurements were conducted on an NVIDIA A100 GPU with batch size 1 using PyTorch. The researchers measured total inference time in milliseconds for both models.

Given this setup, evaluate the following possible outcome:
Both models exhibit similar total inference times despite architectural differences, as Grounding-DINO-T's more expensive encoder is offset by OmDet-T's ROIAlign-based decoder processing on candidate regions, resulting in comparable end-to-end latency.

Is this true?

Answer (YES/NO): NO